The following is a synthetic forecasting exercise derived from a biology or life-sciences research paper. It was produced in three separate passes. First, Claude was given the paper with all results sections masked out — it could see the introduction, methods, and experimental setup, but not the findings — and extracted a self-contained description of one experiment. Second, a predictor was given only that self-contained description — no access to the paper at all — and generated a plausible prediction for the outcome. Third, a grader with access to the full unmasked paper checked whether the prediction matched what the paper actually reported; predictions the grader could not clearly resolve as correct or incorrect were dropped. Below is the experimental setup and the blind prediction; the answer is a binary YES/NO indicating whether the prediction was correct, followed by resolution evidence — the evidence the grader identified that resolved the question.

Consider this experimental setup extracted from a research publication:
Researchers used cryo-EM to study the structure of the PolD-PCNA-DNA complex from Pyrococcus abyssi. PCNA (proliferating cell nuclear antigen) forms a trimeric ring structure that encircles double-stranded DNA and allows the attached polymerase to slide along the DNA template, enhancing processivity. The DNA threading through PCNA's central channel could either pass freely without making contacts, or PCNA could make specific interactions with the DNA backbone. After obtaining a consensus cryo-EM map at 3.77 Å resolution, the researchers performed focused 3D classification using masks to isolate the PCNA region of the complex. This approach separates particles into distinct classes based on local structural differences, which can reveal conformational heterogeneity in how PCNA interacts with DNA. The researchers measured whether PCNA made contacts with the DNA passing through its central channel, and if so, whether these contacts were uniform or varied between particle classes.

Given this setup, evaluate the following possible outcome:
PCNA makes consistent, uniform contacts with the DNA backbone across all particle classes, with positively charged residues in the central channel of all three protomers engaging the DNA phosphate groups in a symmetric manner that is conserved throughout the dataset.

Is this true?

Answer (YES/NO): NO